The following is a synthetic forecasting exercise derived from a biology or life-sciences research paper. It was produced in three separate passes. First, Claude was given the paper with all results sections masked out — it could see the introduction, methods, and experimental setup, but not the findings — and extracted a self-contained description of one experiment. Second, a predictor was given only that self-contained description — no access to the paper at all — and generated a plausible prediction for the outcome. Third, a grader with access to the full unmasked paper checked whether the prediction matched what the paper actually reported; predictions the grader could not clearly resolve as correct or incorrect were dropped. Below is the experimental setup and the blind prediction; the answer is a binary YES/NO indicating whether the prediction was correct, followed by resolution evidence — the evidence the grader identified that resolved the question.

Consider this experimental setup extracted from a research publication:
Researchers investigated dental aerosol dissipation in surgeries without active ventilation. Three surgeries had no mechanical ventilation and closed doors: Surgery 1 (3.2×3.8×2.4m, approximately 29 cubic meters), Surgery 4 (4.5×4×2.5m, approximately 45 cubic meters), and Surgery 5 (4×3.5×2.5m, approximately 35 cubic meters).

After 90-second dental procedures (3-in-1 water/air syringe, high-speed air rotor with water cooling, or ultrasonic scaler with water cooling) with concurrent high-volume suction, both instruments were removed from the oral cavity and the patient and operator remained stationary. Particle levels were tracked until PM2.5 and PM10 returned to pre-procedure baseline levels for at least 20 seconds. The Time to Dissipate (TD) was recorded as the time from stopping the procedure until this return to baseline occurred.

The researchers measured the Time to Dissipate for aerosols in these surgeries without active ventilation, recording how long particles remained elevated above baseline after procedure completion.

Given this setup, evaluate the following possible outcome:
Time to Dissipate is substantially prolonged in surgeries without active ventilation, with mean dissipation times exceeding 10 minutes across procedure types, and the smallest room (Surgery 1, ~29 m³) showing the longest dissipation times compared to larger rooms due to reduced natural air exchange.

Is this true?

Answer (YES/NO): NO